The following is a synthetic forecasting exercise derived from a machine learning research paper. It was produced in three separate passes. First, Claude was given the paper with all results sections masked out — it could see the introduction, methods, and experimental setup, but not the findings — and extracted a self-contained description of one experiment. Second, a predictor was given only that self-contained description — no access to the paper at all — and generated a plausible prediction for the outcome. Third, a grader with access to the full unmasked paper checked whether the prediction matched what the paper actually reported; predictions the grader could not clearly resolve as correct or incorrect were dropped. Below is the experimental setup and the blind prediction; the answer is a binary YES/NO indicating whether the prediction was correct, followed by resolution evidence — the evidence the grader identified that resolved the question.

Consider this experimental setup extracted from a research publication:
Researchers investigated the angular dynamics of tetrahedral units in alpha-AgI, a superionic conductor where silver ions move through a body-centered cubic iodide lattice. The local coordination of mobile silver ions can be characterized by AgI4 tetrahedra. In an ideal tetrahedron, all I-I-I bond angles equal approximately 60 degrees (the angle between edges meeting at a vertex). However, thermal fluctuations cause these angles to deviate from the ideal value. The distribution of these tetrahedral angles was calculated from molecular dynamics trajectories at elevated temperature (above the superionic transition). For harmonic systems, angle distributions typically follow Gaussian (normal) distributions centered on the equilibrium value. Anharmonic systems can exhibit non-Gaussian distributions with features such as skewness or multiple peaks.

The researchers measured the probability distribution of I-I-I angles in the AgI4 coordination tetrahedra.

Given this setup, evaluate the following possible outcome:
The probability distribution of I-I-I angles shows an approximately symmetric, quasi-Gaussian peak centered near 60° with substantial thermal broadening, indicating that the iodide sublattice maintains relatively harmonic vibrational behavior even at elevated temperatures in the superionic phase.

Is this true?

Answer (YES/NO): NO